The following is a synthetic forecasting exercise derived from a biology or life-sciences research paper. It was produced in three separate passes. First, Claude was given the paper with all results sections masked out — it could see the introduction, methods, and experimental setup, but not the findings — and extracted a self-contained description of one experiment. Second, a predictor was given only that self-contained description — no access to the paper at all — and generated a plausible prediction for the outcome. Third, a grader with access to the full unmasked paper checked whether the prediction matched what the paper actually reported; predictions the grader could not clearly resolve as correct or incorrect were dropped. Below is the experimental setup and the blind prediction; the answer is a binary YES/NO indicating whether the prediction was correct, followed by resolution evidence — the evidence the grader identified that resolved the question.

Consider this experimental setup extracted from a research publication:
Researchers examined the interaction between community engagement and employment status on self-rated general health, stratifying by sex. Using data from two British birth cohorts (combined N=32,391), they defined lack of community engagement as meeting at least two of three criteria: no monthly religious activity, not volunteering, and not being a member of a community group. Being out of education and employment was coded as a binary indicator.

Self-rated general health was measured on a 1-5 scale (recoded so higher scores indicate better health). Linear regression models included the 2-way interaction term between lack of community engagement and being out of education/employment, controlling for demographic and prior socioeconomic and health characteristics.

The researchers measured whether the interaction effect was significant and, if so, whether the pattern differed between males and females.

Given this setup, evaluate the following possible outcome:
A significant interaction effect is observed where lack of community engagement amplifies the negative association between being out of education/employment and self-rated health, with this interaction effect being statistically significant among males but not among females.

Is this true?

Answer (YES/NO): NO